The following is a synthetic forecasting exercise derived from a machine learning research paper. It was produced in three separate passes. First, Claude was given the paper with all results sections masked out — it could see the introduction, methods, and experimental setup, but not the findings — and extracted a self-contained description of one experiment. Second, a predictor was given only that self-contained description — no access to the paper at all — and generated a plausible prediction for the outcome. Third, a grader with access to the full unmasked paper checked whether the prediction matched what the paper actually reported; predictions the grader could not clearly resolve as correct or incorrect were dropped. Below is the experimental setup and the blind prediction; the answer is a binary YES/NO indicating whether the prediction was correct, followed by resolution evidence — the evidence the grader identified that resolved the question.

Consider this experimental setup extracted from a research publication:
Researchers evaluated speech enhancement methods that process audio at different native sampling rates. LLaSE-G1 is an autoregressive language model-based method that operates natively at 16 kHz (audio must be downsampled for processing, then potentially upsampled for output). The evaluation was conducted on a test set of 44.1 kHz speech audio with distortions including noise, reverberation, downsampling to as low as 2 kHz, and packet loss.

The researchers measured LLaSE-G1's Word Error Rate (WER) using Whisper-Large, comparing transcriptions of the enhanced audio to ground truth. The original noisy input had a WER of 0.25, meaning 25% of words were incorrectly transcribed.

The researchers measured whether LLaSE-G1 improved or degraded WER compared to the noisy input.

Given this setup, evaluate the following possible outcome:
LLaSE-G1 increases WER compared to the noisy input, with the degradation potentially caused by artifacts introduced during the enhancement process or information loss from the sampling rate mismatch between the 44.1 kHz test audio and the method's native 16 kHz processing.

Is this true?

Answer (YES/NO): YES